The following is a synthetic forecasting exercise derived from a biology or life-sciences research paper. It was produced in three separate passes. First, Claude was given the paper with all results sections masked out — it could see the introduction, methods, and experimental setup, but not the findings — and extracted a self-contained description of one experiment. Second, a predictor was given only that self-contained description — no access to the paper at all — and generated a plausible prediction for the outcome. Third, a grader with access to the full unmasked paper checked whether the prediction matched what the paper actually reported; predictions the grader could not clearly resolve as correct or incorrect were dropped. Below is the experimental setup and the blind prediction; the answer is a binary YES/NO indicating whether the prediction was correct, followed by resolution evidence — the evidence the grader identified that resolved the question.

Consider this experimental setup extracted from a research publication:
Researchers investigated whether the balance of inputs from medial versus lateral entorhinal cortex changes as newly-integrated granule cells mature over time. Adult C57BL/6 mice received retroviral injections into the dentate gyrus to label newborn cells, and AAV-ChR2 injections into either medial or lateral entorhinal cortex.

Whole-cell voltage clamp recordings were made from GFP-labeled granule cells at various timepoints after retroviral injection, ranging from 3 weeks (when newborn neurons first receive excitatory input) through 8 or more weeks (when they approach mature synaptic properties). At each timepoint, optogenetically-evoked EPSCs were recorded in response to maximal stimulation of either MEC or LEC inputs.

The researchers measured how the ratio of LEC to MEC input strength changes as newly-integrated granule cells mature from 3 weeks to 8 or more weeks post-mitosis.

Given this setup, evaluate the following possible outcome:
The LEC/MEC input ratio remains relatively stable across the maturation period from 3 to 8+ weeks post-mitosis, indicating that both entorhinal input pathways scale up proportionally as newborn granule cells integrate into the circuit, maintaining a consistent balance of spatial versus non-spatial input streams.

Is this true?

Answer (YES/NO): NO